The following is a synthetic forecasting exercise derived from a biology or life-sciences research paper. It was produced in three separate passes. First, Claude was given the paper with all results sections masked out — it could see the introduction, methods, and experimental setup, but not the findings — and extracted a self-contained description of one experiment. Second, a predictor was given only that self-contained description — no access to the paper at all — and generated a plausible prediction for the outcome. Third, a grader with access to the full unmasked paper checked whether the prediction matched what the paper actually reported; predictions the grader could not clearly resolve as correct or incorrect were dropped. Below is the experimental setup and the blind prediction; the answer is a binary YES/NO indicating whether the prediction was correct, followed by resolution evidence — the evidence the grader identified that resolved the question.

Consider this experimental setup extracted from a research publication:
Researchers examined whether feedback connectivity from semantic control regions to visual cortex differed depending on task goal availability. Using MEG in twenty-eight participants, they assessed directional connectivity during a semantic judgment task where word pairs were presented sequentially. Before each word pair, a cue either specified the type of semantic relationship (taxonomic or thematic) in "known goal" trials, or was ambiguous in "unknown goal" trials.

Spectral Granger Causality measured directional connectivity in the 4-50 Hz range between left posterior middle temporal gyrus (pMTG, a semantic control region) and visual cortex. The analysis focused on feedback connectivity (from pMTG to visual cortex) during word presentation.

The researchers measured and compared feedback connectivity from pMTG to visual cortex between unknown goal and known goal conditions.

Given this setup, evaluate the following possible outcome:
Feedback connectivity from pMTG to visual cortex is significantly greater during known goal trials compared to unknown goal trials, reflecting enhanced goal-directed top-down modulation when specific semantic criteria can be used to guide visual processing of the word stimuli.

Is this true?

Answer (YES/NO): NO